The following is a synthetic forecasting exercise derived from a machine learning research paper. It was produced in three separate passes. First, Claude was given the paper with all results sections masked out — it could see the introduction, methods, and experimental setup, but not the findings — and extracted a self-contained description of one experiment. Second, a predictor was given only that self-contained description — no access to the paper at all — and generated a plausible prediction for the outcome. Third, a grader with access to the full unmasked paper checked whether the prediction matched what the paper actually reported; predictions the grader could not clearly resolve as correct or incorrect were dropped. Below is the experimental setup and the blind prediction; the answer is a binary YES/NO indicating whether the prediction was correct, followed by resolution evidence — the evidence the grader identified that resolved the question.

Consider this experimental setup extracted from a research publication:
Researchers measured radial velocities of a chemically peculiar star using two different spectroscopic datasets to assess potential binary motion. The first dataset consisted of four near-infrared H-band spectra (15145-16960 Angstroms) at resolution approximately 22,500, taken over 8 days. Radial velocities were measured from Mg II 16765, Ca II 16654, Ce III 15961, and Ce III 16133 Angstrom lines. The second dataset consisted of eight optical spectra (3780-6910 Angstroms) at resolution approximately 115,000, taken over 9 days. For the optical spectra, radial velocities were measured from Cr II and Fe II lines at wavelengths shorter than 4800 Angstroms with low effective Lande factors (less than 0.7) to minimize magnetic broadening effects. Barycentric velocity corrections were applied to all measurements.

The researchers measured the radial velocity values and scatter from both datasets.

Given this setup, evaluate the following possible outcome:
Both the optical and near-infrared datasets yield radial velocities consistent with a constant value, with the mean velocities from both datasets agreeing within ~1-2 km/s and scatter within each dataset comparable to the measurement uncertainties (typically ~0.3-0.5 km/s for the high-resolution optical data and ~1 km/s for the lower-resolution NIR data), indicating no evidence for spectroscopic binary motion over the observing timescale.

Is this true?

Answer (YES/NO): NO